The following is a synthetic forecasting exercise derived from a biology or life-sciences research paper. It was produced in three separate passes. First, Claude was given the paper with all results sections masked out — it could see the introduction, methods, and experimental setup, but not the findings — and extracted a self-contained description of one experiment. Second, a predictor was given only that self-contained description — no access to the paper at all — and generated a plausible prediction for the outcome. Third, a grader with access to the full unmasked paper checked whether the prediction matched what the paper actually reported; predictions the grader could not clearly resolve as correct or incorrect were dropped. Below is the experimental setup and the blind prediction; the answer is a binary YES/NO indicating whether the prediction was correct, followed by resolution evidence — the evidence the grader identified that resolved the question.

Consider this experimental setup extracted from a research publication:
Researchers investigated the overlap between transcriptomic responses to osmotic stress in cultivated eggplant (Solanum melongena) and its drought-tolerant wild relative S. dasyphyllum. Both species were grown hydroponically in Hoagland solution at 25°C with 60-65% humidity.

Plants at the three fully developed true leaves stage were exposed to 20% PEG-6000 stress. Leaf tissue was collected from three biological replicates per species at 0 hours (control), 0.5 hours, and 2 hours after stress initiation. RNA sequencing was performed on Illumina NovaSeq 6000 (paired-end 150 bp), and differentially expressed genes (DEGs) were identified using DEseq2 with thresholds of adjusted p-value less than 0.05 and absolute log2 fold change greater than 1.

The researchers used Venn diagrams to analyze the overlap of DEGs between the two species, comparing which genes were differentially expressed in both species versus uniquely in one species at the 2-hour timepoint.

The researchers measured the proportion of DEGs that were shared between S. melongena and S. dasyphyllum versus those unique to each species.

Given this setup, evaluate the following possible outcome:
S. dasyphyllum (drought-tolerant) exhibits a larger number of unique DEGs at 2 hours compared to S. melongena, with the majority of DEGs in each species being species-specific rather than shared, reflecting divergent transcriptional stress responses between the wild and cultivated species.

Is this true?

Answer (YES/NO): YES